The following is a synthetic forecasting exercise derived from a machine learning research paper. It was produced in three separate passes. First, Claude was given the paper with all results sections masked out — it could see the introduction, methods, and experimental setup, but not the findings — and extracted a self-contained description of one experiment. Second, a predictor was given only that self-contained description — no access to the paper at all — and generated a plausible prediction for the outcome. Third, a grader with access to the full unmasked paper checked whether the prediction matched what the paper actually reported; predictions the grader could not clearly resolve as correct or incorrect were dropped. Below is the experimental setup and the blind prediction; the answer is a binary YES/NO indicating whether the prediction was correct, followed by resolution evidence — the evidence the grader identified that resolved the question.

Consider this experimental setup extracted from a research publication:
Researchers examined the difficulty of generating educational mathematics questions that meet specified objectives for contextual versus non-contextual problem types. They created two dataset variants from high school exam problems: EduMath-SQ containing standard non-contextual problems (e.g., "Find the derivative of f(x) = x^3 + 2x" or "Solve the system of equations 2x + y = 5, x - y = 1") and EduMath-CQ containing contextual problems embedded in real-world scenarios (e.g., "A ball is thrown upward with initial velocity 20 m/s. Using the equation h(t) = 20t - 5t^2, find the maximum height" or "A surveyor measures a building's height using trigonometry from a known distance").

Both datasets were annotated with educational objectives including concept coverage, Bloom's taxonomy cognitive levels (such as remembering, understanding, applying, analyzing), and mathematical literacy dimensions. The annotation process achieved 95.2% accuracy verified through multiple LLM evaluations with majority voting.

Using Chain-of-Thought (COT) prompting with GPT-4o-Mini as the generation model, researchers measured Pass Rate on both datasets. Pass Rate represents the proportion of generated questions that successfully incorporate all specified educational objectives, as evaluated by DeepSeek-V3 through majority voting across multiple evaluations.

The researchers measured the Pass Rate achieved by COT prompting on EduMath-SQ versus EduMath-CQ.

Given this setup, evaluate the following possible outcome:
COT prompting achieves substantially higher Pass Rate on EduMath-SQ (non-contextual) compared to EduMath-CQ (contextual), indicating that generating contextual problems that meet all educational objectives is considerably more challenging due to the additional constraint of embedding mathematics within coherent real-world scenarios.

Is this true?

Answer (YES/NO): YES